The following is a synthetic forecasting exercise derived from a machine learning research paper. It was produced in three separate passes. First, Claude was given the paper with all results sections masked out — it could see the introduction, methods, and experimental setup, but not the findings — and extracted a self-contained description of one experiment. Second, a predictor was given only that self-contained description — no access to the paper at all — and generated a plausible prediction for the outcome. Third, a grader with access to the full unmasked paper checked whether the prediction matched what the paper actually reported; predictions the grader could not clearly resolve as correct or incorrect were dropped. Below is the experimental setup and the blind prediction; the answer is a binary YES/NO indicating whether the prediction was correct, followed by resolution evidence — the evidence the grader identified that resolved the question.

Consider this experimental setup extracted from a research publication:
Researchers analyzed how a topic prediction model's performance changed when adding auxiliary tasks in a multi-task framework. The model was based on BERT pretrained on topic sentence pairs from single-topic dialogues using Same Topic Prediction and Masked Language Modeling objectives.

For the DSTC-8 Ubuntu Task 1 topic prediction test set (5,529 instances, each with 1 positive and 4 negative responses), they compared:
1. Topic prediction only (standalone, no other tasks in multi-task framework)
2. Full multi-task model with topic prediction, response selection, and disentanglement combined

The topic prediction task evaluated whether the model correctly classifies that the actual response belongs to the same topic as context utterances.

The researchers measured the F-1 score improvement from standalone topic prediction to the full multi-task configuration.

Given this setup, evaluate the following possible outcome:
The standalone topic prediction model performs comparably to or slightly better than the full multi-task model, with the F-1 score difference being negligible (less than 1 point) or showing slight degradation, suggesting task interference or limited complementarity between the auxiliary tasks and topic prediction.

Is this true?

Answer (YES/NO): NO